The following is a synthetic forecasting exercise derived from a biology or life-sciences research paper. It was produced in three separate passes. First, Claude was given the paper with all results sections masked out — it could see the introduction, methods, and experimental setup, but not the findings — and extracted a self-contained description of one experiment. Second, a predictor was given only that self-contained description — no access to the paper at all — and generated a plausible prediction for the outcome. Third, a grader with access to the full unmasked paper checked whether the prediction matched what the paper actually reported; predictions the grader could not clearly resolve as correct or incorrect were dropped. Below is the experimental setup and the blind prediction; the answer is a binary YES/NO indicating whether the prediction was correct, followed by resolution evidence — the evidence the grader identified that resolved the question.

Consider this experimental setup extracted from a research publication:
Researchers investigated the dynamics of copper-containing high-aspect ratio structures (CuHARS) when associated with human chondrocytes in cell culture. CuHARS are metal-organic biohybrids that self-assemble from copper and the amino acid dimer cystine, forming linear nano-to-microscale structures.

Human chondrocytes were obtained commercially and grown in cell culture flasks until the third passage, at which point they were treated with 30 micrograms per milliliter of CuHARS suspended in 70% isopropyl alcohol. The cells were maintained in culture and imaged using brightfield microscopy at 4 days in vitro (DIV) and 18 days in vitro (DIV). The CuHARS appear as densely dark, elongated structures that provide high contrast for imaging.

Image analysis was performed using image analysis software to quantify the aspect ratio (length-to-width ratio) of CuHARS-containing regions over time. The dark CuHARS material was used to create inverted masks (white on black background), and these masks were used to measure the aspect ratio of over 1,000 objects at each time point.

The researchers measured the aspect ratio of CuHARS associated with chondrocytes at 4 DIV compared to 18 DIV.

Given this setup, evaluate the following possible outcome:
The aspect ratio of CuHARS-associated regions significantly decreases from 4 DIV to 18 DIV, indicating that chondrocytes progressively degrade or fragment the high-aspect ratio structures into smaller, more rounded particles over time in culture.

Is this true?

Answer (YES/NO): YES